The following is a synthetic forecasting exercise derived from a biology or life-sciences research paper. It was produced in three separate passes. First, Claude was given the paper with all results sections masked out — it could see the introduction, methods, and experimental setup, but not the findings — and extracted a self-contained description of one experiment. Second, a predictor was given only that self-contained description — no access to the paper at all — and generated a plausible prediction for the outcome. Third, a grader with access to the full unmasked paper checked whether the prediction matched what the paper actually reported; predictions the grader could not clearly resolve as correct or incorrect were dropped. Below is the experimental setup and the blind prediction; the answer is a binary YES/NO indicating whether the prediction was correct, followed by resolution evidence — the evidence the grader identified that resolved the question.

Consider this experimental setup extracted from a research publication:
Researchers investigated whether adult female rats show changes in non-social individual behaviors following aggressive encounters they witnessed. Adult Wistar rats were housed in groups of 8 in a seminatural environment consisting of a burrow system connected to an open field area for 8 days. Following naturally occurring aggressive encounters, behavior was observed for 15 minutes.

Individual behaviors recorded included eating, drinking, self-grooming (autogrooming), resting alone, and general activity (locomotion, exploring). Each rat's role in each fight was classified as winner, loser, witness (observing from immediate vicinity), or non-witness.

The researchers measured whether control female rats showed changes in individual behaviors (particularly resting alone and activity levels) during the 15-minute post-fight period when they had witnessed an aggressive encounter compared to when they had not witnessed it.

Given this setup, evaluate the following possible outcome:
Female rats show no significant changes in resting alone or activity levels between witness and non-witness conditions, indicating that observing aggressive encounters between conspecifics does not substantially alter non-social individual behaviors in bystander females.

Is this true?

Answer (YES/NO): YES